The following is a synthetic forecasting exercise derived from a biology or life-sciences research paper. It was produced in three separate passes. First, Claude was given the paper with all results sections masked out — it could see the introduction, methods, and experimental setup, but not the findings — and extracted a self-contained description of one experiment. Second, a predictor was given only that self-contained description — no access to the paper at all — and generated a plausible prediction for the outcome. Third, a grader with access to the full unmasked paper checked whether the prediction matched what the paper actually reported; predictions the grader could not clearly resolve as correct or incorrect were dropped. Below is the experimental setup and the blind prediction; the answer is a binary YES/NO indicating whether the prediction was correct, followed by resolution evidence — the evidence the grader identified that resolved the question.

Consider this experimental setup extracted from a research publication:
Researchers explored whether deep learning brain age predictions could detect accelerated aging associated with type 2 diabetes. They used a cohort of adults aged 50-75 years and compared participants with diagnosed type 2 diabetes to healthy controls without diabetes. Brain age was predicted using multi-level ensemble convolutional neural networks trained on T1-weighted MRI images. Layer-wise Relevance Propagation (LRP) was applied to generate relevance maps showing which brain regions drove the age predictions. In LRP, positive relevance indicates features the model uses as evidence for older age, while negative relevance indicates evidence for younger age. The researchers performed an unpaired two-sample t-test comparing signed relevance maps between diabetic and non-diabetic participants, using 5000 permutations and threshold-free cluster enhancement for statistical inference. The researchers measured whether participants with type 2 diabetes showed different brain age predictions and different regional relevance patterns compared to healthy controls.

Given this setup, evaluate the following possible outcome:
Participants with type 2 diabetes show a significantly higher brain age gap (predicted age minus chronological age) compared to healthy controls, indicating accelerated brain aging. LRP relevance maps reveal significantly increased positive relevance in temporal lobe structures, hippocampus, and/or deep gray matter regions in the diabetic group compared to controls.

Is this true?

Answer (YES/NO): NO